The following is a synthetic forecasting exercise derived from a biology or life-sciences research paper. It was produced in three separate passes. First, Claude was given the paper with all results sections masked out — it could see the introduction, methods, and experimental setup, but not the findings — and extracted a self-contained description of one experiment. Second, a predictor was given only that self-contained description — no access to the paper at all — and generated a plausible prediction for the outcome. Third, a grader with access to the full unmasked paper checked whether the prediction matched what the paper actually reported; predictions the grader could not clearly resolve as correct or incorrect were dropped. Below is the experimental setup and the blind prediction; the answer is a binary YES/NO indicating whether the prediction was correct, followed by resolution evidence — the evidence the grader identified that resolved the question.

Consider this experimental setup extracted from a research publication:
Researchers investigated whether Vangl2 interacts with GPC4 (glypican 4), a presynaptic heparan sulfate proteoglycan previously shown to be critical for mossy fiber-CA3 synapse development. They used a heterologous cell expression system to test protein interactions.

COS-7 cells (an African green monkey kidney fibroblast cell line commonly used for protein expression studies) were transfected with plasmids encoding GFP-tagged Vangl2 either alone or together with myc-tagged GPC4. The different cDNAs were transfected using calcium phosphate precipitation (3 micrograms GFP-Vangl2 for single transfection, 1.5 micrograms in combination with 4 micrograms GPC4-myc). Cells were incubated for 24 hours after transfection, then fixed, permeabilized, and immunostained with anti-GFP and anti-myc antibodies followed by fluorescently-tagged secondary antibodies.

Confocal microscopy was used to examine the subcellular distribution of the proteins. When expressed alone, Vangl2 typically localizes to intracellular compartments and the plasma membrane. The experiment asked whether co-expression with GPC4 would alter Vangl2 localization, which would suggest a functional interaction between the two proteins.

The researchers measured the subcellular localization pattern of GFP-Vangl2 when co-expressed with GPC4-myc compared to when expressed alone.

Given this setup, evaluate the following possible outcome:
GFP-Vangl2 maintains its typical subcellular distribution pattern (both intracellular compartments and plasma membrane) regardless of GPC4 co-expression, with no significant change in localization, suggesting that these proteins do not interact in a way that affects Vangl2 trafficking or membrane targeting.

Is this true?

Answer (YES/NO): NO